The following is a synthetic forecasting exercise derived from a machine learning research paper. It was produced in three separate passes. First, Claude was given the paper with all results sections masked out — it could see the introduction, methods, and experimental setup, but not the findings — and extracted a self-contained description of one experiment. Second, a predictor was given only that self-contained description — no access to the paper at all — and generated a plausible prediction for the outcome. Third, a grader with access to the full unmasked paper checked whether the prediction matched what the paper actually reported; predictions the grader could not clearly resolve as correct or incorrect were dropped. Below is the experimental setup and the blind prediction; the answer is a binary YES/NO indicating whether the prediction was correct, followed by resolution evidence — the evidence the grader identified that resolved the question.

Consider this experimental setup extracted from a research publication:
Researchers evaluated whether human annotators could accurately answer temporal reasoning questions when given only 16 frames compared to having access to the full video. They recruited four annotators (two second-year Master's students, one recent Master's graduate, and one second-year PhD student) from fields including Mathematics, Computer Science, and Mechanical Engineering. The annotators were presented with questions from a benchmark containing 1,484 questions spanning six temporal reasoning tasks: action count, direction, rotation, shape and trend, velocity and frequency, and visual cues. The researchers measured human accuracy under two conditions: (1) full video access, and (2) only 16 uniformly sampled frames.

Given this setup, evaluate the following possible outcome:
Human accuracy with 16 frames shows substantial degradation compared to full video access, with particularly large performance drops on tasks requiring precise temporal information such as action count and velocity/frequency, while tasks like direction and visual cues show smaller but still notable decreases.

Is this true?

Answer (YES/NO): NO